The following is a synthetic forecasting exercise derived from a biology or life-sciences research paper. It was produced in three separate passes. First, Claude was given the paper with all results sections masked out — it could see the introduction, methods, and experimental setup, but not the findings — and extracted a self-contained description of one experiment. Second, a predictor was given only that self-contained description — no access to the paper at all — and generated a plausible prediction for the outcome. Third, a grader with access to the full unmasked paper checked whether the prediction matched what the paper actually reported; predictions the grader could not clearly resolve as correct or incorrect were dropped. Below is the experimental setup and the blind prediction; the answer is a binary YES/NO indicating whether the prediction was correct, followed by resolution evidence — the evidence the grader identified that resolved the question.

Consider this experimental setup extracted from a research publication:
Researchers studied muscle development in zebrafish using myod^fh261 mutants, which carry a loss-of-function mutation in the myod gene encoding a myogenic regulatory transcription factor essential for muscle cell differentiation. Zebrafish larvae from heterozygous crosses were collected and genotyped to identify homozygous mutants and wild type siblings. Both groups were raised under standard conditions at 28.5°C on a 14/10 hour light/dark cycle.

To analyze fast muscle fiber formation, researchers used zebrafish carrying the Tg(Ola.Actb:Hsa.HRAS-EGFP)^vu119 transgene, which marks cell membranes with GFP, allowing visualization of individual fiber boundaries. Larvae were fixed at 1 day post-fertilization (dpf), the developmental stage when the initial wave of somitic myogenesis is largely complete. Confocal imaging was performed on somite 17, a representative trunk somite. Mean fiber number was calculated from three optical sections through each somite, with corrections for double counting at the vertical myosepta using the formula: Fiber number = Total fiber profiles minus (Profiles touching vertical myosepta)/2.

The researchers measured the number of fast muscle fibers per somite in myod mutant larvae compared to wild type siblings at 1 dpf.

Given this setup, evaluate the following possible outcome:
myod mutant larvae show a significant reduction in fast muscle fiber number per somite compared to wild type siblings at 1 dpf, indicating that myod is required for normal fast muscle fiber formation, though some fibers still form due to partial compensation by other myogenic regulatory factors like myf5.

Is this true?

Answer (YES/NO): YES